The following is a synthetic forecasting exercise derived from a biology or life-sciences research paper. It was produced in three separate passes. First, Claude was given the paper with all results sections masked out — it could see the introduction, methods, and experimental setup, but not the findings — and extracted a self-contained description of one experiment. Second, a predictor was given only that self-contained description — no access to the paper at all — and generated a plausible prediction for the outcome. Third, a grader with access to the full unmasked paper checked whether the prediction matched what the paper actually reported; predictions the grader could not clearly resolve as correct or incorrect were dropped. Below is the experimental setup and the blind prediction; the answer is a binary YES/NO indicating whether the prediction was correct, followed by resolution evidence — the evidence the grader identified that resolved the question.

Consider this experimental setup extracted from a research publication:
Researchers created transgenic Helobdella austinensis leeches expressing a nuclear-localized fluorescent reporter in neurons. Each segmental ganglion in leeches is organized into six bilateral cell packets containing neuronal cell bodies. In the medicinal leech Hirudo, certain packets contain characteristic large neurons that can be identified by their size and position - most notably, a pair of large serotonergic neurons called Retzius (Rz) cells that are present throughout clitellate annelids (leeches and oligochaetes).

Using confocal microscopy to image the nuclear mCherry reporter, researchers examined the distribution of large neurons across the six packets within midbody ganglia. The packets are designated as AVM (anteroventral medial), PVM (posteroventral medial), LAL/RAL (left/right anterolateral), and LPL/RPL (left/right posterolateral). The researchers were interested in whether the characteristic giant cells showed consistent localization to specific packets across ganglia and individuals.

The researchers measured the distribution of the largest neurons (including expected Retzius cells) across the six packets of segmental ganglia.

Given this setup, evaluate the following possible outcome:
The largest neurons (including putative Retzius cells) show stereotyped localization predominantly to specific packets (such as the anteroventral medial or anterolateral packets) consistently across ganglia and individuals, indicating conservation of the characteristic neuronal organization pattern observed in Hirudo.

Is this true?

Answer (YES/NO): YES